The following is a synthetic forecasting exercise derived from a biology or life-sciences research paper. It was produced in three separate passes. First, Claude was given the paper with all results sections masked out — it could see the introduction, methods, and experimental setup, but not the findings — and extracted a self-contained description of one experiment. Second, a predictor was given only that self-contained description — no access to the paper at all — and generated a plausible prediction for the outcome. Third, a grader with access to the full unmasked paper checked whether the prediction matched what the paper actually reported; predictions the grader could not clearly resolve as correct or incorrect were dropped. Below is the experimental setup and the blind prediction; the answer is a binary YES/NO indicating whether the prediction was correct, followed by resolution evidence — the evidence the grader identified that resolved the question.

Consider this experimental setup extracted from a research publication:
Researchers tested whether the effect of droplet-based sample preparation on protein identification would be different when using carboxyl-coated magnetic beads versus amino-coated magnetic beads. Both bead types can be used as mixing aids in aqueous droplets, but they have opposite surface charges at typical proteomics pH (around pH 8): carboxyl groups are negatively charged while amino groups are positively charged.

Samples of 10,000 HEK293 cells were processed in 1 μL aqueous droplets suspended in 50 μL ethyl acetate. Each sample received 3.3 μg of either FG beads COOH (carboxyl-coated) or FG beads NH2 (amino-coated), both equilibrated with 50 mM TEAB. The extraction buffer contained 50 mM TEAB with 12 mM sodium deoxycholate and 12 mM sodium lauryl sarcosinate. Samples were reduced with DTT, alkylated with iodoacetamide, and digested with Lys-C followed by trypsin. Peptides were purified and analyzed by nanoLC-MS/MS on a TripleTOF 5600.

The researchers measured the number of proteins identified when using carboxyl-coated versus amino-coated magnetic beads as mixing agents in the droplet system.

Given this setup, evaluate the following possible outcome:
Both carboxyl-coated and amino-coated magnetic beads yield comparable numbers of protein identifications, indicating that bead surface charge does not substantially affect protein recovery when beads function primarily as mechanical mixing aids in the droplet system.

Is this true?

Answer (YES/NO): NO